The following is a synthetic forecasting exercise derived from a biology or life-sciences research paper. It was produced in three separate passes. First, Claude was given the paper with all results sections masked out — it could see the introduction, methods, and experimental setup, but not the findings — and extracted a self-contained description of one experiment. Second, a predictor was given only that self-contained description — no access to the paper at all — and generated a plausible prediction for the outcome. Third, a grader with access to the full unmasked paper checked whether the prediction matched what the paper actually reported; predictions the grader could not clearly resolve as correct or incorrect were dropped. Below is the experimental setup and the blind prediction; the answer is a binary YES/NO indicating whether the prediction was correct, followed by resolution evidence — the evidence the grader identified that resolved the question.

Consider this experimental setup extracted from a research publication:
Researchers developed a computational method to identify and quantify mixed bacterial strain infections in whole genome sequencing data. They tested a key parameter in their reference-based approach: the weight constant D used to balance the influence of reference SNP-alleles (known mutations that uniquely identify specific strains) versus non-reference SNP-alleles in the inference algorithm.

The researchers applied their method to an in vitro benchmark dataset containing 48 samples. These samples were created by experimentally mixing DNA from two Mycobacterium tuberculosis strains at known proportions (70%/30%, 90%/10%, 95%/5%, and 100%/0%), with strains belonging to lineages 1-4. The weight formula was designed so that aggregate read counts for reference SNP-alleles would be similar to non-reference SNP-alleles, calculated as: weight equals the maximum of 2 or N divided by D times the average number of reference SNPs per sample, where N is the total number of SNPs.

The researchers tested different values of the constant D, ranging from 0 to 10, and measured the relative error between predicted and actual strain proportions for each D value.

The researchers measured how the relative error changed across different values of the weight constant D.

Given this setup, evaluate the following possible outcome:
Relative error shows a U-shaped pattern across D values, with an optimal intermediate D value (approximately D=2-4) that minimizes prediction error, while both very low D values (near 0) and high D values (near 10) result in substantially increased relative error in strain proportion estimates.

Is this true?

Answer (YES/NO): NO